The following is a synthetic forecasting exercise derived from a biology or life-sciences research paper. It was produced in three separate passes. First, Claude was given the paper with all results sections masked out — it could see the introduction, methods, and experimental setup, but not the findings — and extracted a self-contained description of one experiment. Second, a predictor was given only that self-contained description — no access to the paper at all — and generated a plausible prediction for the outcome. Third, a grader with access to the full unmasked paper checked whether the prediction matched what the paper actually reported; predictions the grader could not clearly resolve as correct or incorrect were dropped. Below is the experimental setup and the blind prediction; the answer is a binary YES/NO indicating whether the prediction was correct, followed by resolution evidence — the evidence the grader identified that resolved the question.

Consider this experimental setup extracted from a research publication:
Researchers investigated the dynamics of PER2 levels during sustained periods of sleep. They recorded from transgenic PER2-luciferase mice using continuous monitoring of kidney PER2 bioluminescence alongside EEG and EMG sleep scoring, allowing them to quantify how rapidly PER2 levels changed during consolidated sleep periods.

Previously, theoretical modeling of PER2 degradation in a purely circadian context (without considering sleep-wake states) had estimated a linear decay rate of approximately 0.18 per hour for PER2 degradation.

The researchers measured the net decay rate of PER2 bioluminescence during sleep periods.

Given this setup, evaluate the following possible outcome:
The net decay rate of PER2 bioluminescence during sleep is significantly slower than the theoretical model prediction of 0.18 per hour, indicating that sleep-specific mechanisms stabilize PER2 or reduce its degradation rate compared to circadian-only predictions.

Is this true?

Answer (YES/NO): NO